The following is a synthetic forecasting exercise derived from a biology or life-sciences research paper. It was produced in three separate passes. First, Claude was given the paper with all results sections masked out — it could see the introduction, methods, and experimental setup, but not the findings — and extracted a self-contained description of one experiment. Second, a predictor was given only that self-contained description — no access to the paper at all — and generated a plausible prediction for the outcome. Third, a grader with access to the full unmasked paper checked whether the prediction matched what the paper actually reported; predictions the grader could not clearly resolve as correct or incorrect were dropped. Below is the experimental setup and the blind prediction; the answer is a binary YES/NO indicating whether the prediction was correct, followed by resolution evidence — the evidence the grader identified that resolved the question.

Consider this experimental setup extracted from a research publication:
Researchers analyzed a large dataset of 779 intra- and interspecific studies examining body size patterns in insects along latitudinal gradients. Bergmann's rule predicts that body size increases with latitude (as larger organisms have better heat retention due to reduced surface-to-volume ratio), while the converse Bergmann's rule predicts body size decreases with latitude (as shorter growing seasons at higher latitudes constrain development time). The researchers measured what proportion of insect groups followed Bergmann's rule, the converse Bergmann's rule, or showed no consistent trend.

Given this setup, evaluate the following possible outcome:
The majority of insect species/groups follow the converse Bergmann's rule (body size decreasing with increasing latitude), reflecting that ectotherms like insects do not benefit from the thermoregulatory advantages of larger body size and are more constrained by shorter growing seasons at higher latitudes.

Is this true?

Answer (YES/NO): NO